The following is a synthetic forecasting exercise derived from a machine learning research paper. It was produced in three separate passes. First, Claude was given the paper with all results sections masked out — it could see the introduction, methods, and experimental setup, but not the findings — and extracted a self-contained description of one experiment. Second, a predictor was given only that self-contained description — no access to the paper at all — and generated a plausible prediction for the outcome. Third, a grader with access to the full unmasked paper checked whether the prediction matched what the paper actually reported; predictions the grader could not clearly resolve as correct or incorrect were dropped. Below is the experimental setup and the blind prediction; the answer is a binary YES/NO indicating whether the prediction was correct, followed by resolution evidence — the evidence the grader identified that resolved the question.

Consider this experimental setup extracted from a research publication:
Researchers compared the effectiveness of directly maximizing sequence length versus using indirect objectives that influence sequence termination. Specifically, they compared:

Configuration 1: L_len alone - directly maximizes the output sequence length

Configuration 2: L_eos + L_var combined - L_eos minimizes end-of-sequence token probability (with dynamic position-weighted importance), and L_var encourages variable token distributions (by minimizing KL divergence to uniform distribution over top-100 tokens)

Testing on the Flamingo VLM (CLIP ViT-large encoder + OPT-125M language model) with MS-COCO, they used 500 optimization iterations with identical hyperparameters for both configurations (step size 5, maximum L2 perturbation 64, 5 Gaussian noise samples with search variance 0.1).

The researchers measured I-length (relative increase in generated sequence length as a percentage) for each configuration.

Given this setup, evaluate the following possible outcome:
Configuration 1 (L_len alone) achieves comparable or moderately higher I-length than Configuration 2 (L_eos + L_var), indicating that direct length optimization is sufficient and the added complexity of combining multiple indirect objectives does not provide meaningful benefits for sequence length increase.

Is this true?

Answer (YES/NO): NO